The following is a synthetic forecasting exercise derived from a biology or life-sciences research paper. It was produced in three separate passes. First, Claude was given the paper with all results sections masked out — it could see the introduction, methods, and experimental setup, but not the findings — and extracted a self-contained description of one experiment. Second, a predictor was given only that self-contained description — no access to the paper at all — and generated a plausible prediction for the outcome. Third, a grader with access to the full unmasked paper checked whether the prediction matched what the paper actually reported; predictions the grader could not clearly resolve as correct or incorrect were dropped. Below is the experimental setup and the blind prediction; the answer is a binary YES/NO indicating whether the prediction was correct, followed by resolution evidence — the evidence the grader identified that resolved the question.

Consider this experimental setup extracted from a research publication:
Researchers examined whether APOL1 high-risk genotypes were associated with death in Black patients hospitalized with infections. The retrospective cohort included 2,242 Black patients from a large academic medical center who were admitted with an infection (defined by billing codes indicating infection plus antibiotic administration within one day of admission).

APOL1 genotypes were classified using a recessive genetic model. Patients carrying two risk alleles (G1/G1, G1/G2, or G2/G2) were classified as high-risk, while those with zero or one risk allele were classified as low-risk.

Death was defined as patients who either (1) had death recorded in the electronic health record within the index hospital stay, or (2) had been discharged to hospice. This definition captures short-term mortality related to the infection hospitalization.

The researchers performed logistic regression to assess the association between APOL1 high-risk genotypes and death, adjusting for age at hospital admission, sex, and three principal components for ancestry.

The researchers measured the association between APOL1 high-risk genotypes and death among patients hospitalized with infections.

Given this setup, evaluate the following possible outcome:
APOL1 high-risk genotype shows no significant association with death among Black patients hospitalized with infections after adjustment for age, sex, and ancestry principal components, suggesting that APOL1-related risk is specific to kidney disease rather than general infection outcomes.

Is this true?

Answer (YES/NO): YES